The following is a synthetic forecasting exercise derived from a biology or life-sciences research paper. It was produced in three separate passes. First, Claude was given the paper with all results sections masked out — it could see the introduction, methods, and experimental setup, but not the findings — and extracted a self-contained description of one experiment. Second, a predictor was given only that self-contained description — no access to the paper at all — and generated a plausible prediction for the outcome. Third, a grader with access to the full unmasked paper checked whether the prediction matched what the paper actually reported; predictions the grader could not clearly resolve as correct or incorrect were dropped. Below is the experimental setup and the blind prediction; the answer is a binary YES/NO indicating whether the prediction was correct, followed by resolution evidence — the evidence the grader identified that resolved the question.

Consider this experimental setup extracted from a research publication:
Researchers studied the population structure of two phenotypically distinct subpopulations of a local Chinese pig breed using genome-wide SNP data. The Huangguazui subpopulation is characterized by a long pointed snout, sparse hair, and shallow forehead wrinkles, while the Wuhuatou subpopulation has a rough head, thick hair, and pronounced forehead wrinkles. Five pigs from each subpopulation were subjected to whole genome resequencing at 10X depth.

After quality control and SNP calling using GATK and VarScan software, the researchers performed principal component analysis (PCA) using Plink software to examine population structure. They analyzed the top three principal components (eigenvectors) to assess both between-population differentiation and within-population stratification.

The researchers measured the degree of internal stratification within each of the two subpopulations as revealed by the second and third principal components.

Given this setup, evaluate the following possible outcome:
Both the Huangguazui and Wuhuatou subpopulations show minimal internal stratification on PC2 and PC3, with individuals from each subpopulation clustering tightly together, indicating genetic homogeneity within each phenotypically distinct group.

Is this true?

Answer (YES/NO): NO